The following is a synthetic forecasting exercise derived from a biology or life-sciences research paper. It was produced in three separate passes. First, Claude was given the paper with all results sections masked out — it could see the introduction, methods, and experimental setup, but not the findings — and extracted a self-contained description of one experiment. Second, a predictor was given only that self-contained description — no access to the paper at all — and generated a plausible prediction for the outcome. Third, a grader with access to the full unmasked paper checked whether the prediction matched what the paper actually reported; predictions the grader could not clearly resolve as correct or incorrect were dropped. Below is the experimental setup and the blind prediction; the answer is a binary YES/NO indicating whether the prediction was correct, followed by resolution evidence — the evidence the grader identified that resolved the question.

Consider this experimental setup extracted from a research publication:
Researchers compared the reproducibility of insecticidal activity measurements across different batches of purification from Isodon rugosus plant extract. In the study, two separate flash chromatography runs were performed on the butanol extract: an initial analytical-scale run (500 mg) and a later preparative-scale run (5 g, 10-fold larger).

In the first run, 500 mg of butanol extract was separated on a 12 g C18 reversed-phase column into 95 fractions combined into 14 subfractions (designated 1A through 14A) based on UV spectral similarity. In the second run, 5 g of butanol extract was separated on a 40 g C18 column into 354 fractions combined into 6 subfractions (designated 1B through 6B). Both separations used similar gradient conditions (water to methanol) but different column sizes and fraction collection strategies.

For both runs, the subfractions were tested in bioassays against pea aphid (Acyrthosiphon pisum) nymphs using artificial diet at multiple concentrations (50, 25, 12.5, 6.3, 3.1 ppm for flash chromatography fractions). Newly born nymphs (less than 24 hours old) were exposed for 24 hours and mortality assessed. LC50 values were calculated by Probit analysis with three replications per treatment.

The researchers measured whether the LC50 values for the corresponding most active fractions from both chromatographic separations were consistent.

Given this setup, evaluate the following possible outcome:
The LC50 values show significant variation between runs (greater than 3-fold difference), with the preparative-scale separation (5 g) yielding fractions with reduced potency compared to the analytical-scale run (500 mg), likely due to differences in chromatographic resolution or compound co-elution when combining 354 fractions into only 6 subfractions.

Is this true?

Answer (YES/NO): NO